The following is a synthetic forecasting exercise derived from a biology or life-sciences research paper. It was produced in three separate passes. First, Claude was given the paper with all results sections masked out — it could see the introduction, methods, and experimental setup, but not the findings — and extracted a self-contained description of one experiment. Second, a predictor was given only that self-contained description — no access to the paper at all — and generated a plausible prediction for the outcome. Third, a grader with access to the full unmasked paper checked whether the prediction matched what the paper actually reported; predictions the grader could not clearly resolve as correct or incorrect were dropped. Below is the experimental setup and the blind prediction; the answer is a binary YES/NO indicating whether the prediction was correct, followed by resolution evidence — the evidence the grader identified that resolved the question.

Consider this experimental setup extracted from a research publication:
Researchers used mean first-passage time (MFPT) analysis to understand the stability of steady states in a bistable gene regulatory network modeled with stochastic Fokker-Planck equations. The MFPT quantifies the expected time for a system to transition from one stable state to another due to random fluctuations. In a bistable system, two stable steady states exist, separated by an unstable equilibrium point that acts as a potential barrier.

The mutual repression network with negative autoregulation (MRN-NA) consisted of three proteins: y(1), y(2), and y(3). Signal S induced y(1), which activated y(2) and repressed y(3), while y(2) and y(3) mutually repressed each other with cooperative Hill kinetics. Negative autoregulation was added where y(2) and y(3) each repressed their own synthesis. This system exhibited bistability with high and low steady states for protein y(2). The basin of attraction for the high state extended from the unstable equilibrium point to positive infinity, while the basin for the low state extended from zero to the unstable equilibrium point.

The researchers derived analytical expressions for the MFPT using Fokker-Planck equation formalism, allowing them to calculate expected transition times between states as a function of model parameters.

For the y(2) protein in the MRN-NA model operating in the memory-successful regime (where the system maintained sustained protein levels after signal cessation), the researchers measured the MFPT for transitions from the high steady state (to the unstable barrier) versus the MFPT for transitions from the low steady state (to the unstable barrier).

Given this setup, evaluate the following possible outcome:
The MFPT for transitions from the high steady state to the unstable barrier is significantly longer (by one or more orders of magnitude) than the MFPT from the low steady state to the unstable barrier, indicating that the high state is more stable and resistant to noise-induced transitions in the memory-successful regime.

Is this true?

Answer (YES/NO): NO